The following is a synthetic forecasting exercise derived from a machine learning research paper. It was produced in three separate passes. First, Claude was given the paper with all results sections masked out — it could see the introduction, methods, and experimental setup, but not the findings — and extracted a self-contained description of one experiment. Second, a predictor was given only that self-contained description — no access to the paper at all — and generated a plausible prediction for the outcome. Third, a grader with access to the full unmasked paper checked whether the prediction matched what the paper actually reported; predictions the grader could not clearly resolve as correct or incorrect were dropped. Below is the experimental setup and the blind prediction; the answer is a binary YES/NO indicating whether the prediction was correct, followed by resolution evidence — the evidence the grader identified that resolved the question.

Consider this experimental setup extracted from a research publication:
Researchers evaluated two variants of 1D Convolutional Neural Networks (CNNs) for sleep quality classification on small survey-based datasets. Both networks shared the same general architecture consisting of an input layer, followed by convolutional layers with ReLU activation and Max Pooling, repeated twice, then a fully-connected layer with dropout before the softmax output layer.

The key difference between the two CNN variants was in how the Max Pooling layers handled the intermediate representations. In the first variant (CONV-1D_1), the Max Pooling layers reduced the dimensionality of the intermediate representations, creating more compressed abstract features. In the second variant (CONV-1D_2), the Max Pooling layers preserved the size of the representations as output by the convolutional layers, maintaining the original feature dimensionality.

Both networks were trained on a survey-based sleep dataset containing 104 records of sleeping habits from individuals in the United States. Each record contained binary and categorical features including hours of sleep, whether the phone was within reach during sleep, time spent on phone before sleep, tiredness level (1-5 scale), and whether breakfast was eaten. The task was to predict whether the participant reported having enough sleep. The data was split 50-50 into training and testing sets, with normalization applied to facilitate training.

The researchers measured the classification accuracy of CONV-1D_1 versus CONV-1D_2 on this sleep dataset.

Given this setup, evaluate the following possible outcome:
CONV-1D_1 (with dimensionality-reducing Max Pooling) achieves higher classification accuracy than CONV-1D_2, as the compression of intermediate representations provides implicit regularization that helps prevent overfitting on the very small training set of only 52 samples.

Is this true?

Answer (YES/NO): NO